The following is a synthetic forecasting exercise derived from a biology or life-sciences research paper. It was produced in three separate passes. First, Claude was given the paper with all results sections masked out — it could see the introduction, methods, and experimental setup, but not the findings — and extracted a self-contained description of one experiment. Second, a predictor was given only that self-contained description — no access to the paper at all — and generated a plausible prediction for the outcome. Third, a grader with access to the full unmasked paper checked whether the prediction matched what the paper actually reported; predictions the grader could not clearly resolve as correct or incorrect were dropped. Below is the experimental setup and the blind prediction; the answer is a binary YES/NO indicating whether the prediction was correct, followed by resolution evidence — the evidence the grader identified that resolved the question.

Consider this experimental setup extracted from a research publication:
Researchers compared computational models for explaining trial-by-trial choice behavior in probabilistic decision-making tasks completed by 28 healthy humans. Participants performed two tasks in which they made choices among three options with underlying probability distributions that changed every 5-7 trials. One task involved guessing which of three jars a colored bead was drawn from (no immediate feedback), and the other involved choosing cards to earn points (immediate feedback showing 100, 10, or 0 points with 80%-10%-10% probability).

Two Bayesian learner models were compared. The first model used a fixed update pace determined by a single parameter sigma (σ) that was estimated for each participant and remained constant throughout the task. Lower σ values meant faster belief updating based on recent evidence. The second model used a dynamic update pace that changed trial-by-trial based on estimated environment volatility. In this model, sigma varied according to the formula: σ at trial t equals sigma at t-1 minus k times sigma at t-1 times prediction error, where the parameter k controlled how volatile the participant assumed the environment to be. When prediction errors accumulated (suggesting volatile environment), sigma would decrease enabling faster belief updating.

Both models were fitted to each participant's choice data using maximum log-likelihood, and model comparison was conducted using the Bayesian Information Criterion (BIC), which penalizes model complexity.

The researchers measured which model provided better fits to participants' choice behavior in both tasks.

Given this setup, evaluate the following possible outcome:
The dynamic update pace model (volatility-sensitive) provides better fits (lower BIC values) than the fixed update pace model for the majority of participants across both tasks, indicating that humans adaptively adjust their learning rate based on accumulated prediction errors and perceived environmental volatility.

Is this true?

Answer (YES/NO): NO